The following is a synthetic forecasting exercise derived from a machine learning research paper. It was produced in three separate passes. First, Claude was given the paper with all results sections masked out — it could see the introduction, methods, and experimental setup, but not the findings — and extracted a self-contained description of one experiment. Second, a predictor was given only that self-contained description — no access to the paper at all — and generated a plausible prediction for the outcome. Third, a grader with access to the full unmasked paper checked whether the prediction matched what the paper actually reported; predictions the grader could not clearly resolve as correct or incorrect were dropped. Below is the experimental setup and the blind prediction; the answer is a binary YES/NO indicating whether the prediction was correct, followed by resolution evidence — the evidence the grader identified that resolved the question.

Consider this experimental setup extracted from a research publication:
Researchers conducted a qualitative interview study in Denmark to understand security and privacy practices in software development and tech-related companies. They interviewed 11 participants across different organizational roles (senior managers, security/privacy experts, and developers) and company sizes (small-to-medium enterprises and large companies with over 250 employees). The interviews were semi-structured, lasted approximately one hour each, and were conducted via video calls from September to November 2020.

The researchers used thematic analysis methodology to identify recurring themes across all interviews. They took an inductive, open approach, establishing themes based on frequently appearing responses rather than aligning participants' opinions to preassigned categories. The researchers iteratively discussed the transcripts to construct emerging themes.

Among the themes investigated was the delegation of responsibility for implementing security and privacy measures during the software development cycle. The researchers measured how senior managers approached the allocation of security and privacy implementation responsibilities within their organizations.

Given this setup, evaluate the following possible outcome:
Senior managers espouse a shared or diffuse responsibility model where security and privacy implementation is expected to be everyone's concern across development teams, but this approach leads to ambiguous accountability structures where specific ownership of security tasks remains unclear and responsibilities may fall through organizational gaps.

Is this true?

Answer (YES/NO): NO